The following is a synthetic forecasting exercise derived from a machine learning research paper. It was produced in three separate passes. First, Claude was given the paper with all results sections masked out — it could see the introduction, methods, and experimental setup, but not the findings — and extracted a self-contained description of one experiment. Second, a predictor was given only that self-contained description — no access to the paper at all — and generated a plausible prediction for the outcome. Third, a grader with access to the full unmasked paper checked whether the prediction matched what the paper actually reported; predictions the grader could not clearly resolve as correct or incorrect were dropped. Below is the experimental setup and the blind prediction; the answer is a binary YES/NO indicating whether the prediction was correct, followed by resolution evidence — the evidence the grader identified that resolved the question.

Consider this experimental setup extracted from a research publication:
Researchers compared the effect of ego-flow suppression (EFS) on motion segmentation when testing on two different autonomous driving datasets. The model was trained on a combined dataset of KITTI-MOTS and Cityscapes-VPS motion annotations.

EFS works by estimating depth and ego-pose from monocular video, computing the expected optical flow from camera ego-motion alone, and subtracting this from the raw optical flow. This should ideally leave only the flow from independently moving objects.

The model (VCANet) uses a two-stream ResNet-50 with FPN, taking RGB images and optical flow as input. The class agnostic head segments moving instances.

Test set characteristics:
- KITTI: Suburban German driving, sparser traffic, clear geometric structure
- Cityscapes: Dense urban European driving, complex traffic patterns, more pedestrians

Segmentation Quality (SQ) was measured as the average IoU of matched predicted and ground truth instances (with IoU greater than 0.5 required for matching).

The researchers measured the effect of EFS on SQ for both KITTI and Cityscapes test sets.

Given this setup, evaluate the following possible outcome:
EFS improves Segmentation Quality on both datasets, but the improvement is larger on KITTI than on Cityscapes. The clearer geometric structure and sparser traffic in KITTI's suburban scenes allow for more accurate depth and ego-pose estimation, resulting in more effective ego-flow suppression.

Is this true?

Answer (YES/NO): NO